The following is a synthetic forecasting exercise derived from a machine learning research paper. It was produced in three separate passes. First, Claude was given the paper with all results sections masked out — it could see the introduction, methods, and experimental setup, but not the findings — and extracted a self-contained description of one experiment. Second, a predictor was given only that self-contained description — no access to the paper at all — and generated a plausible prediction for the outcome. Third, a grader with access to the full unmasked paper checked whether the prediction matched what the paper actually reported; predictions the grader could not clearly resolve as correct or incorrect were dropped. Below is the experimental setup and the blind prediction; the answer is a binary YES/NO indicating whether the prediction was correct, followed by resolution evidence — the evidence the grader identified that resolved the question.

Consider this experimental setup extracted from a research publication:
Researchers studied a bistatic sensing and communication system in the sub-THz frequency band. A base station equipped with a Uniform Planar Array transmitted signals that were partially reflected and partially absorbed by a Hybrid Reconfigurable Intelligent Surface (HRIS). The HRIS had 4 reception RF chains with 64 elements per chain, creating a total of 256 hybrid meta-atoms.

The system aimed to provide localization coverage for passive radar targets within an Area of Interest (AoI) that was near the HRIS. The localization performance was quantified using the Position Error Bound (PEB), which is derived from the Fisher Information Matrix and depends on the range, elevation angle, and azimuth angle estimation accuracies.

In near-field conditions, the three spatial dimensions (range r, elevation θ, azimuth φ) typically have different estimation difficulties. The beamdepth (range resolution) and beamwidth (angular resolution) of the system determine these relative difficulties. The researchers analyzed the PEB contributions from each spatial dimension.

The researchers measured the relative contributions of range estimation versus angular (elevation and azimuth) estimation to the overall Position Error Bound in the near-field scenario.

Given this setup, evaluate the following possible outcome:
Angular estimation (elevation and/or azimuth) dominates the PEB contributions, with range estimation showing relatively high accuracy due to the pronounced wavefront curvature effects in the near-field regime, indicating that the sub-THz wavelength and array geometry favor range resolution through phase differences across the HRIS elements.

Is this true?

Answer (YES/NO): NO